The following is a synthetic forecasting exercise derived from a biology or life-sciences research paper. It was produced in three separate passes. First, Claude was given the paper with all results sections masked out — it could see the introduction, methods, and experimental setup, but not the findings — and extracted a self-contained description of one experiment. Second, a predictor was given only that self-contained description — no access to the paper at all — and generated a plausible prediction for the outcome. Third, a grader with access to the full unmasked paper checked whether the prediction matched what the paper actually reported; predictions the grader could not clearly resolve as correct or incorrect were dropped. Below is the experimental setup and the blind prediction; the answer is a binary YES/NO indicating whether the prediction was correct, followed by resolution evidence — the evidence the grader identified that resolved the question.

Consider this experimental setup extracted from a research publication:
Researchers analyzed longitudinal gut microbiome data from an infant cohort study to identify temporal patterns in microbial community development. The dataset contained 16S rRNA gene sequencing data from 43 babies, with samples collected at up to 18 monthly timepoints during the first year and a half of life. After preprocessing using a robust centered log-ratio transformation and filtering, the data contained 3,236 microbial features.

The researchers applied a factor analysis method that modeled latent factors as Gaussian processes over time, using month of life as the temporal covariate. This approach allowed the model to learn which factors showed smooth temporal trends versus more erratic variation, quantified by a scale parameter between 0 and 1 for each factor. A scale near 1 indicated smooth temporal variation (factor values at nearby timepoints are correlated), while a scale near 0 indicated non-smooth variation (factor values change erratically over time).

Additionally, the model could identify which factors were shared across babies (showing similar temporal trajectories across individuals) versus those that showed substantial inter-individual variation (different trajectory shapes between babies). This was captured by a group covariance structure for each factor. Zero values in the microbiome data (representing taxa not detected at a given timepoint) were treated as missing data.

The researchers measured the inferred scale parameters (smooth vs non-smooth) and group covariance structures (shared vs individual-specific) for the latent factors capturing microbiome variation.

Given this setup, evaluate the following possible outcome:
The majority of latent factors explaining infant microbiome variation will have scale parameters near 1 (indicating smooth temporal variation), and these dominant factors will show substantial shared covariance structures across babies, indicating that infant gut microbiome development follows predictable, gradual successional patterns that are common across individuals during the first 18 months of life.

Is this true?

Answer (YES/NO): NO